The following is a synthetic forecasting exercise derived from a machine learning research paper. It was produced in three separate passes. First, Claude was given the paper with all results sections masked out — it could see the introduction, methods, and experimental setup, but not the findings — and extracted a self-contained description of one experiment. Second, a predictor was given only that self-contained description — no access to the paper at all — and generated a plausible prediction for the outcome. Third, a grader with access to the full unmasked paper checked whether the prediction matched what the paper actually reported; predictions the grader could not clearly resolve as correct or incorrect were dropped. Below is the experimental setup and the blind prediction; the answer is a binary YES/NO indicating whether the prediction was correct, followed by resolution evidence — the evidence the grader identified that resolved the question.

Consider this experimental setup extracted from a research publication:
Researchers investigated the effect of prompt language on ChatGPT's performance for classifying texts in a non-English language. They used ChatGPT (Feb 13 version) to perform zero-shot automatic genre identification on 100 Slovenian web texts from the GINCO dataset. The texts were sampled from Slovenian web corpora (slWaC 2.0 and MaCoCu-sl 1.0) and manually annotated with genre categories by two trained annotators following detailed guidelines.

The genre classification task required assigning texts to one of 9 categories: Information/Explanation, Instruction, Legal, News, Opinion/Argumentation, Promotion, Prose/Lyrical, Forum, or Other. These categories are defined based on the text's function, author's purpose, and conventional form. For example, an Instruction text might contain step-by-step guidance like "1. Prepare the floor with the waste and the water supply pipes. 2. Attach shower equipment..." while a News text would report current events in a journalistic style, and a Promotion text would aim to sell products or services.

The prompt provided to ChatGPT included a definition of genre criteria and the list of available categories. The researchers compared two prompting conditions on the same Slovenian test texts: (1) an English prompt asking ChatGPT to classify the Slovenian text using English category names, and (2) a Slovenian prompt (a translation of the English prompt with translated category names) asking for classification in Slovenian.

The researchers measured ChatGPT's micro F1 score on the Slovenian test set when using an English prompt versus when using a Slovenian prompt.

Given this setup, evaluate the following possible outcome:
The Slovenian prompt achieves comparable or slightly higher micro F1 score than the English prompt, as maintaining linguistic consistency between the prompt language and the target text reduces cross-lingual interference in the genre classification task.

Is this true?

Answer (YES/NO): NO